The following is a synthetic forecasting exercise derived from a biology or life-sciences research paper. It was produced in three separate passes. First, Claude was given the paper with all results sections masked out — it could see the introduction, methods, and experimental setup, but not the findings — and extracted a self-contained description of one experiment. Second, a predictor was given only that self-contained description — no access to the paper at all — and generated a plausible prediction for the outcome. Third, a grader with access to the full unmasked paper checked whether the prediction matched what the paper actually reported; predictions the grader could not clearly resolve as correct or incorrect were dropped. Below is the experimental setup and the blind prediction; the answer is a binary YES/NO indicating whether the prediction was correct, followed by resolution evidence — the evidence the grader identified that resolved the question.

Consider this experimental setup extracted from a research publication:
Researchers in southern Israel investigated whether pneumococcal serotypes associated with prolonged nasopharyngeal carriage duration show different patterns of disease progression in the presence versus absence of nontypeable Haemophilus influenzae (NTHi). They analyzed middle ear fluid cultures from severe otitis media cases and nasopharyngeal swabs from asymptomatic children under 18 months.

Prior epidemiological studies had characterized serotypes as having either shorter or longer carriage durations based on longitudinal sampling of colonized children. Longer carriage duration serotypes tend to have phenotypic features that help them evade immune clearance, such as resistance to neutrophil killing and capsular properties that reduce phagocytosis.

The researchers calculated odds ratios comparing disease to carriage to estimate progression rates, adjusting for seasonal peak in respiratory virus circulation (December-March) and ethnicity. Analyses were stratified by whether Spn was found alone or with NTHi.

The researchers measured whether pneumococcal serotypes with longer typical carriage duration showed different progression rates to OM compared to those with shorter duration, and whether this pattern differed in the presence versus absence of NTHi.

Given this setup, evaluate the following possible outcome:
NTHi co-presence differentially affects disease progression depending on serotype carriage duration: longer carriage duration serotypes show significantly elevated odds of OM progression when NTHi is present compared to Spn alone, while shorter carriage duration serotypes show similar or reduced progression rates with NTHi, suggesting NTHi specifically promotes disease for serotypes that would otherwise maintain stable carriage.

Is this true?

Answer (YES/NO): NO